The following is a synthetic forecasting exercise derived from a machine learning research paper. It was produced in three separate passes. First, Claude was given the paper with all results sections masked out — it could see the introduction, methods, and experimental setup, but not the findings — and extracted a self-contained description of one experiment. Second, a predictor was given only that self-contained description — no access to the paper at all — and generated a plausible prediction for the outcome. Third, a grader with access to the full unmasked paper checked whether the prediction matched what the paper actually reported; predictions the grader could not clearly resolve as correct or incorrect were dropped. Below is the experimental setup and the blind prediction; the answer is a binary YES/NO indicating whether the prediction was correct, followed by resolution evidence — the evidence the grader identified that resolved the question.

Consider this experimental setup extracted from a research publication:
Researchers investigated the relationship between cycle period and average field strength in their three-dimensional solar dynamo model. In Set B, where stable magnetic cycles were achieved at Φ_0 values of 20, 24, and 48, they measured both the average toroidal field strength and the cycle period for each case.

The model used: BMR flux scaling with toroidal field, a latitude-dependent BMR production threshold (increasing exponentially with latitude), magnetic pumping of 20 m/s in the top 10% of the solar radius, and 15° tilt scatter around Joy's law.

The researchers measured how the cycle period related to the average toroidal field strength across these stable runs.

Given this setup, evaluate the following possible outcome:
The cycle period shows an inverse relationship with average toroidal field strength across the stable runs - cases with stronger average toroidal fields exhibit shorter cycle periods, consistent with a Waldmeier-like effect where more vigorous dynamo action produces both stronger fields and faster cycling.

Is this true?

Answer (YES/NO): YES